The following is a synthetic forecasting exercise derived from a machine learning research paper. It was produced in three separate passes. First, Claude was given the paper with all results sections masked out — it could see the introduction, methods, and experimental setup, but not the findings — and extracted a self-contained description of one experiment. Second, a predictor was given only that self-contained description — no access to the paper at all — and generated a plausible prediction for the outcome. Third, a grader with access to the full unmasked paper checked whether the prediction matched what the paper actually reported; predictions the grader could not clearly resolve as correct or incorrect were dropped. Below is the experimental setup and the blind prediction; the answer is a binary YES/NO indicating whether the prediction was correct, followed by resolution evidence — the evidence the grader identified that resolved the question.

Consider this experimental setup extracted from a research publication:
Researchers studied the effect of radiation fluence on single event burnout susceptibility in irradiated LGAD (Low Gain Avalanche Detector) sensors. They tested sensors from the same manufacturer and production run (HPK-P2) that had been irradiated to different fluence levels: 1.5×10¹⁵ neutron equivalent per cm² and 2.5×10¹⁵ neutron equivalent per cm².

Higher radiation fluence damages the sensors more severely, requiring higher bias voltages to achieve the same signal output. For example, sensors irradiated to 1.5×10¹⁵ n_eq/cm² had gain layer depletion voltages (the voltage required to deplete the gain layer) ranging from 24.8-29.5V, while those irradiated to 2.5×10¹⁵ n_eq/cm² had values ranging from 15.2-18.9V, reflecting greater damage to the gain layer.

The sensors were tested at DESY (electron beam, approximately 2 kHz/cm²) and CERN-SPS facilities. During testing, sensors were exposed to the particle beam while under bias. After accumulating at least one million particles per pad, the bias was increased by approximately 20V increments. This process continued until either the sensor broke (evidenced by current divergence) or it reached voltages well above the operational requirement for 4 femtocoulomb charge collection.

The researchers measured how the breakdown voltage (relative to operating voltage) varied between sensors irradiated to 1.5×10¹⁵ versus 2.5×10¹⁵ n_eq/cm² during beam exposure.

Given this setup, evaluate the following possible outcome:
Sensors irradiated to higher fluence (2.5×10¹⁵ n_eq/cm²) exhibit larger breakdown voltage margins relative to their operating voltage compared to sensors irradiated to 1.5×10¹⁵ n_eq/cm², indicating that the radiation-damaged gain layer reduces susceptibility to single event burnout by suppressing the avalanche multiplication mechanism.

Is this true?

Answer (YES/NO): NO